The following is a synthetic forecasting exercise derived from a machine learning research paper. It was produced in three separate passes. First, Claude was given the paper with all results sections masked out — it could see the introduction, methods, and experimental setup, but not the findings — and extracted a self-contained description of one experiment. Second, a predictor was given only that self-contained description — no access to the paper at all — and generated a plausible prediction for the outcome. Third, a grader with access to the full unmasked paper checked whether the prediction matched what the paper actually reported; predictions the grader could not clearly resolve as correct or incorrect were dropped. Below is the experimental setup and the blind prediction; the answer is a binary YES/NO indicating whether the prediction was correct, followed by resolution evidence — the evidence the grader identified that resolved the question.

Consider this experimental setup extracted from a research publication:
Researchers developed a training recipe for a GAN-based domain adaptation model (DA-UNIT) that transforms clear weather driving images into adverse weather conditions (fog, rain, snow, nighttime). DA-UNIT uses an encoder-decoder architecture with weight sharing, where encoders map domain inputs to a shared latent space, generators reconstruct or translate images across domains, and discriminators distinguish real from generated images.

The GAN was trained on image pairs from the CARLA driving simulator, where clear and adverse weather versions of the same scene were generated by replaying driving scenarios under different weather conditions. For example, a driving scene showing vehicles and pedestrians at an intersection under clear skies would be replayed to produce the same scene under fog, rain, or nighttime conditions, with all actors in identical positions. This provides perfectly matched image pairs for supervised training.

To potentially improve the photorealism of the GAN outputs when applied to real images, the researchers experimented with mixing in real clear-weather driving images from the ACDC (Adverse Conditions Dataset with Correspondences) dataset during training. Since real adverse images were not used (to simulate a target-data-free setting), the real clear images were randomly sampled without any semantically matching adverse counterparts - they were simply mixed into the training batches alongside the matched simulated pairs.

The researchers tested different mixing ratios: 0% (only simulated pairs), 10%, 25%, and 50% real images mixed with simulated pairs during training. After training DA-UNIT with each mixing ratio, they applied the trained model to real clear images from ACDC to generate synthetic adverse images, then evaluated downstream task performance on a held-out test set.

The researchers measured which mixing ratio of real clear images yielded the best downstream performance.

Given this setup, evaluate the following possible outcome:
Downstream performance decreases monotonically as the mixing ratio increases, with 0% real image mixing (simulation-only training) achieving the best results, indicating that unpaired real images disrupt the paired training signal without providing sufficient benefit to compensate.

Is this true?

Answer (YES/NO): NO